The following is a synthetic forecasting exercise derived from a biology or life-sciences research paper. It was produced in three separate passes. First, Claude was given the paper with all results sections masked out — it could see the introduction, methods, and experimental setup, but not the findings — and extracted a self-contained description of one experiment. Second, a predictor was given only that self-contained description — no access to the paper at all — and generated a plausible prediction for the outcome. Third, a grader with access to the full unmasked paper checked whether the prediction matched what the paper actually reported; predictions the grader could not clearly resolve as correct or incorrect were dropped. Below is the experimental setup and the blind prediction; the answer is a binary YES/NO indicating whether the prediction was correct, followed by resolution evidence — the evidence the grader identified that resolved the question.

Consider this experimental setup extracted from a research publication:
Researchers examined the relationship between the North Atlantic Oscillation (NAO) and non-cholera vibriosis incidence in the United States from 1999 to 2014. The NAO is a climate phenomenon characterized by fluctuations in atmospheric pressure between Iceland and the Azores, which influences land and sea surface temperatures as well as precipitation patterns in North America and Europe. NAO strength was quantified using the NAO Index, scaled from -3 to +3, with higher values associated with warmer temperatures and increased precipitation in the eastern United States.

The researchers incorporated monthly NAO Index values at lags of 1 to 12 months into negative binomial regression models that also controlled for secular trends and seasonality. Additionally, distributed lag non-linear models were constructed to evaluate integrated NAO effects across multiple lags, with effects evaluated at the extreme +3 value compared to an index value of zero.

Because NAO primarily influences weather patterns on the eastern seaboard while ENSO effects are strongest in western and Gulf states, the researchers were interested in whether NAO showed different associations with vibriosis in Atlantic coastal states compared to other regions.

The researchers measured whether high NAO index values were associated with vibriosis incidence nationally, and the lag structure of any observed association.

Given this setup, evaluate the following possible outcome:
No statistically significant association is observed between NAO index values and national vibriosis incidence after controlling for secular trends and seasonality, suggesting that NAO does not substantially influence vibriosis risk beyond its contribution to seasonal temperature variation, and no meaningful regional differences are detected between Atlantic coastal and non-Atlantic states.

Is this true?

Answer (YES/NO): YES